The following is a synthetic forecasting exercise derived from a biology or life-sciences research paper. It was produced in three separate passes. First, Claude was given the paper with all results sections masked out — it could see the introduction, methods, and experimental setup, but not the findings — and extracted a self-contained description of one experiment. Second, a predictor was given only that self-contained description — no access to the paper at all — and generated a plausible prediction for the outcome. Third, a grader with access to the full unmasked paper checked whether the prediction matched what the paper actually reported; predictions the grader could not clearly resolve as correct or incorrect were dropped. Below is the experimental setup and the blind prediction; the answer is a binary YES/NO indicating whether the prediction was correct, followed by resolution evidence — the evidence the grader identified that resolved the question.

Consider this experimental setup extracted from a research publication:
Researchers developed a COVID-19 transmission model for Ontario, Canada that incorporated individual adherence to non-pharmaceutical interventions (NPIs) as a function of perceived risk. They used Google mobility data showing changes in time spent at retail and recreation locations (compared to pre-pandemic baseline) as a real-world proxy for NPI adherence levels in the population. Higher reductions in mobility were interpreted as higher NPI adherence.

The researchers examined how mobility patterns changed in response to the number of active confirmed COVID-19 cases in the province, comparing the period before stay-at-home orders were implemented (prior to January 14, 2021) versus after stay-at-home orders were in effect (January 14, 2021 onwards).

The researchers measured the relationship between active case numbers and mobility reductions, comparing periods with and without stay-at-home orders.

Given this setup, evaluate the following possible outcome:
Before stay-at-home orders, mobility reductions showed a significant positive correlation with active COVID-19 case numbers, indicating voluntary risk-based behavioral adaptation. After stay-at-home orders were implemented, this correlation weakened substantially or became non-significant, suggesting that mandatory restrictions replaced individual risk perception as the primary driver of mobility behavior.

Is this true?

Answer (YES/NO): NO